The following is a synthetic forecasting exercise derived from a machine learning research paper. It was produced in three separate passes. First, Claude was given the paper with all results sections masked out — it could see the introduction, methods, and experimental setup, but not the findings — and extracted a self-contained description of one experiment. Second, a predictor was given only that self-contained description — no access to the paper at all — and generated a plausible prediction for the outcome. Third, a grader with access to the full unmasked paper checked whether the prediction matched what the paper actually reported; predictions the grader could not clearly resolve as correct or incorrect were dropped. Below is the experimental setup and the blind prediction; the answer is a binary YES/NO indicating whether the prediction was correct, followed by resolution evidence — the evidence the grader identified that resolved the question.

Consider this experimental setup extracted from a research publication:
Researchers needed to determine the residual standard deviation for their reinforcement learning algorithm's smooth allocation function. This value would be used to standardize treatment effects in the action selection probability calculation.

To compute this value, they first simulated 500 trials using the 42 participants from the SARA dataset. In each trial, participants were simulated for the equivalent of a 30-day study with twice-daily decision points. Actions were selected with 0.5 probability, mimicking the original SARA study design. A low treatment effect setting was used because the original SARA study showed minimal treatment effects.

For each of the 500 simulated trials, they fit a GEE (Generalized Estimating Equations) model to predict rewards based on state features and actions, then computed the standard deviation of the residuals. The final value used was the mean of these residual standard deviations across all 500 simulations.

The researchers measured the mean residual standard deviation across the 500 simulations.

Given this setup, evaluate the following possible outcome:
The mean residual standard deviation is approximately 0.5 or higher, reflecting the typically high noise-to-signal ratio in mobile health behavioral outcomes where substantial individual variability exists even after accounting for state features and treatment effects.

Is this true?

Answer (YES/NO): YES